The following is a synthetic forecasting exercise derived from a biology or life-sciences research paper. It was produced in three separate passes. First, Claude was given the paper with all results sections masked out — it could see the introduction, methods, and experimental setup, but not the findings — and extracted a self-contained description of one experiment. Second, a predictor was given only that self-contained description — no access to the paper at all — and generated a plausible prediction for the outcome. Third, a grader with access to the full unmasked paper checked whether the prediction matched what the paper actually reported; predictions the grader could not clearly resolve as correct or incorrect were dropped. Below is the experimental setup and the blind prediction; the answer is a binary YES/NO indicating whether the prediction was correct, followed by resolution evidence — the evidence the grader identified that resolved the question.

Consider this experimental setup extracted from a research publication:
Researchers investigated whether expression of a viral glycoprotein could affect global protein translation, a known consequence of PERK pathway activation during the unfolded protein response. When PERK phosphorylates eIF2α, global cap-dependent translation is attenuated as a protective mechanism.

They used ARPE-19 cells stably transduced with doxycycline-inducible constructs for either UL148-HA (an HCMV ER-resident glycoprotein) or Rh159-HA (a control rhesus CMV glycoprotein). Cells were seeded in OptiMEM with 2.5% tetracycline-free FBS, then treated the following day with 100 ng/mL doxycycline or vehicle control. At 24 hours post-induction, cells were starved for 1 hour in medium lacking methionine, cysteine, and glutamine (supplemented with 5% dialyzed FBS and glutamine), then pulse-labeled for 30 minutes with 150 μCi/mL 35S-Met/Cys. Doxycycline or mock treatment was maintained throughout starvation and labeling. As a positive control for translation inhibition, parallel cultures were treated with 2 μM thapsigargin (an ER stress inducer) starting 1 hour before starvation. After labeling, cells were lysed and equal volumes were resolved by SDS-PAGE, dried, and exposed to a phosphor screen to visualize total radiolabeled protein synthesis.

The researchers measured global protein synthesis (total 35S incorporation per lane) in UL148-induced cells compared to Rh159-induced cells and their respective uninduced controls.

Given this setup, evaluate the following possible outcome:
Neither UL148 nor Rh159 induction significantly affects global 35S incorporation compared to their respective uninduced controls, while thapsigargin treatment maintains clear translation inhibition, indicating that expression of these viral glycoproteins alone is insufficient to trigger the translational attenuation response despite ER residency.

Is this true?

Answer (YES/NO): NO